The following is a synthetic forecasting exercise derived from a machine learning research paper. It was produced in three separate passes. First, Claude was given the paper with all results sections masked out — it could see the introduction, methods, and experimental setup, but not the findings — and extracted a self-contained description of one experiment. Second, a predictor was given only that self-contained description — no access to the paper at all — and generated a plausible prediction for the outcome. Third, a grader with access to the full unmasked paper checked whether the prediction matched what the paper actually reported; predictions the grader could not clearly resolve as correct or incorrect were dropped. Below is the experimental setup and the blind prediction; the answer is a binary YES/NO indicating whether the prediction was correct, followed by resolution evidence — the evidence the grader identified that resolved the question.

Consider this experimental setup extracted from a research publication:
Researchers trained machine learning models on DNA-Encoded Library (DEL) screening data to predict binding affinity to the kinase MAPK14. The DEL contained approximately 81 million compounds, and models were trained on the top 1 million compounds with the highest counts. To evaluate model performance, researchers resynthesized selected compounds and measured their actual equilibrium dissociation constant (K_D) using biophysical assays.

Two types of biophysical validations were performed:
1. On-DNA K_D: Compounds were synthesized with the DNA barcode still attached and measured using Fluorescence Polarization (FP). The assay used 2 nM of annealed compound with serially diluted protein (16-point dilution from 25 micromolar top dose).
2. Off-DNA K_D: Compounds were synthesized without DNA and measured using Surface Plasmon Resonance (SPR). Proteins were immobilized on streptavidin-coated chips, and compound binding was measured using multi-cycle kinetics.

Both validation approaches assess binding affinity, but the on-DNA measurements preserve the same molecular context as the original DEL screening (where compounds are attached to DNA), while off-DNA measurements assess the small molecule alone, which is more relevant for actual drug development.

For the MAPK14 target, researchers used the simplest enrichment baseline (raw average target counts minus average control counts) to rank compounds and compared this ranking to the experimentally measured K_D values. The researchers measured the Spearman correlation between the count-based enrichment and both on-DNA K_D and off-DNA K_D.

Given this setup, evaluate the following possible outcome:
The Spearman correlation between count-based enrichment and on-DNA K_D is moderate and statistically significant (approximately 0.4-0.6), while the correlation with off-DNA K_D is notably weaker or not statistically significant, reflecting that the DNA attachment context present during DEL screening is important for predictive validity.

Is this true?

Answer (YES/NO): NO